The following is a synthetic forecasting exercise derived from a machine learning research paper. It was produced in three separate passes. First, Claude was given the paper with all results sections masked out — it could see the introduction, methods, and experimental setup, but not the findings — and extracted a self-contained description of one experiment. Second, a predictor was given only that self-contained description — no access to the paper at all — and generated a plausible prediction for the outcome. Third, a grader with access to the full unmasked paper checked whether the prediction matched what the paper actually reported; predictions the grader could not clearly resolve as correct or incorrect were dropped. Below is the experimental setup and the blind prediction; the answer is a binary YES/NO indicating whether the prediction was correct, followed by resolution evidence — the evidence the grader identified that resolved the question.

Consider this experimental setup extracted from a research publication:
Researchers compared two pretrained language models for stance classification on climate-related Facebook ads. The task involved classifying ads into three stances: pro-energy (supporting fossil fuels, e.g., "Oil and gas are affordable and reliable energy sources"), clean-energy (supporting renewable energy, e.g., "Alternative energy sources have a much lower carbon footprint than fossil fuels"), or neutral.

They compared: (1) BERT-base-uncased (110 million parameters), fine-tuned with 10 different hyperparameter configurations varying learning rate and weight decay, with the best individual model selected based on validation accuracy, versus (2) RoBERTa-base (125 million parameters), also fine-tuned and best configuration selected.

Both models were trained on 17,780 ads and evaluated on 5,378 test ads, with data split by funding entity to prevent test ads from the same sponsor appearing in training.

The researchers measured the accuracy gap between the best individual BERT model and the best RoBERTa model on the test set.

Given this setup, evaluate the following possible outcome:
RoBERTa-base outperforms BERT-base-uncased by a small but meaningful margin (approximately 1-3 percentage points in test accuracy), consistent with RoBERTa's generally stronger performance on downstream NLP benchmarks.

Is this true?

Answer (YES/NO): YES